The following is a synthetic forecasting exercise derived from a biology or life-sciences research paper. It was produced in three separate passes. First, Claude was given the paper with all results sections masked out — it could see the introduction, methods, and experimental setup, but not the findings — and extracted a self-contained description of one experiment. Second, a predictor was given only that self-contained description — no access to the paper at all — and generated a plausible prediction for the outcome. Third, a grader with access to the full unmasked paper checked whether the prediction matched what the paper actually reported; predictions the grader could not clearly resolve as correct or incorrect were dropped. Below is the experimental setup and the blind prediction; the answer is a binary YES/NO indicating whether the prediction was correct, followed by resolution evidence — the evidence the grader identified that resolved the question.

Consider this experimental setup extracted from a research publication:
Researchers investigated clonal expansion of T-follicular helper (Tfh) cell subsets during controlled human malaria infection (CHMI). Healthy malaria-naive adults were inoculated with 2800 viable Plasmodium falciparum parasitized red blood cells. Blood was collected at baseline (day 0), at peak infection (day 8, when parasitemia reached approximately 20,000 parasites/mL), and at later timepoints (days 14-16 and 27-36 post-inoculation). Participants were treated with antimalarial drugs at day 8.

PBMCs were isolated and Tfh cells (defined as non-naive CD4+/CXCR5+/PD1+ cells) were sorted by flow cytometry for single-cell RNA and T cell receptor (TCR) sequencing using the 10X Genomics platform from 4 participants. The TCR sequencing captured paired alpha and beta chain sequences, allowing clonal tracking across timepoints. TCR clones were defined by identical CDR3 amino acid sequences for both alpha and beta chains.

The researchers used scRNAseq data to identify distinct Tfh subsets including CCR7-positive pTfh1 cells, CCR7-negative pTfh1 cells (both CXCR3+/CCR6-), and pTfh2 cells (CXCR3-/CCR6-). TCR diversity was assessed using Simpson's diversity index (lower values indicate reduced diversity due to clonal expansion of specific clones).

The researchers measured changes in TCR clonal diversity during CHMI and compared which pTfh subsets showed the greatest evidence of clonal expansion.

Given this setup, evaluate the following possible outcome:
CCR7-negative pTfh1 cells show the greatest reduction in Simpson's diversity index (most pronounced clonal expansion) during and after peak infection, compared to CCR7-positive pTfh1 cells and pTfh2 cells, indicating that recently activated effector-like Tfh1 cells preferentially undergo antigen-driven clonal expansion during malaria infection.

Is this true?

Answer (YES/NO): NO